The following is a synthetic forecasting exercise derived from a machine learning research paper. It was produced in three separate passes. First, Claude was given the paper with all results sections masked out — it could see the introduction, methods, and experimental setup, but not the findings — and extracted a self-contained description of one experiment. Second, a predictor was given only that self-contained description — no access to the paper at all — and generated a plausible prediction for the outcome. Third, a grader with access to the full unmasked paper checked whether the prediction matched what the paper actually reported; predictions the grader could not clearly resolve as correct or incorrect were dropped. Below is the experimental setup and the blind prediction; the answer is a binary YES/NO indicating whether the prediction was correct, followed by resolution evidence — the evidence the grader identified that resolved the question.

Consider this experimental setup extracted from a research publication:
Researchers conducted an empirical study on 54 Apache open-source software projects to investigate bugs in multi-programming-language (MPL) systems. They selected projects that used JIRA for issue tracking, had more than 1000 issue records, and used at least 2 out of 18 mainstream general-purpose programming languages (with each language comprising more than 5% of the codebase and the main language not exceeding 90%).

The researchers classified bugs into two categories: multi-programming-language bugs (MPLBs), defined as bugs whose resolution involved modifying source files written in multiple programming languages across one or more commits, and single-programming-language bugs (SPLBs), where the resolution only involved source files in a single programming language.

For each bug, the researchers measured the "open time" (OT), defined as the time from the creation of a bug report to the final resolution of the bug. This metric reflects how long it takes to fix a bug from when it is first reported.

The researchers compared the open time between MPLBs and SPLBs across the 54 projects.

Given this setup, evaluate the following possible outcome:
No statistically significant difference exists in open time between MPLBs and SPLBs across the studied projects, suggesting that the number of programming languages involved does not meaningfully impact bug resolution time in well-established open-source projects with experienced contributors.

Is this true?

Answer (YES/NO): NO